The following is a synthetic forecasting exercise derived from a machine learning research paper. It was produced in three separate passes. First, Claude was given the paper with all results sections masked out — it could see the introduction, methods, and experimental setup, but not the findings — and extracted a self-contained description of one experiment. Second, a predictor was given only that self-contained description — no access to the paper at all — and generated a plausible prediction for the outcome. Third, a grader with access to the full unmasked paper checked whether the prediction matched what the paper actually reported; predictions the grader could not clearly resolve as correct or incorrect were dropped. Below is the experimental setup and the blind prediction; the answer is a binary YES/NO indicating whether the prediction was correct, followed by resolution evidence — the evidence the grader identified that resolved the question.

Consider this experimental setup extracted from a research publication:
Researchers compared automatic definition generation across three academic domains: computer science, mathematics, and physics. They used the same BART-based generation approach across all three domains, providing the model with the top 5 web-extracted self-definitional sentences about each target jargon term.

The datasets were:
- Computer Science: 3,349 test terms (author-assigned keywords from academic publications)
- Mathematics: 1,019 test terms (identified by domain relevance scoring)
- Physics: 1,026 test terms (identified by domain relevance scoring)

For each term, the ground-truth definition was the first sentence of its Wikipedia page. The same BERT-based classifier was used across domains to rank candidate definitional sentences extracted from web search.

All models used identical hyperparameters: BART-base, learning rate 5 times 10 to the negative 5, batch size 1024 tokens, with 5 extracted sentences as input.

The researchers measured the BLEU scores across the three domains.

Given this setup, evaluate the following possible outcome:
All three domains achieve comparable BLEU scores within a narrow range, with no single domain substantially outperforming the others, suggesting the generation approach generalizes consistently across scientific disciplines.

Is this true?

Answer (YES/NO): NO